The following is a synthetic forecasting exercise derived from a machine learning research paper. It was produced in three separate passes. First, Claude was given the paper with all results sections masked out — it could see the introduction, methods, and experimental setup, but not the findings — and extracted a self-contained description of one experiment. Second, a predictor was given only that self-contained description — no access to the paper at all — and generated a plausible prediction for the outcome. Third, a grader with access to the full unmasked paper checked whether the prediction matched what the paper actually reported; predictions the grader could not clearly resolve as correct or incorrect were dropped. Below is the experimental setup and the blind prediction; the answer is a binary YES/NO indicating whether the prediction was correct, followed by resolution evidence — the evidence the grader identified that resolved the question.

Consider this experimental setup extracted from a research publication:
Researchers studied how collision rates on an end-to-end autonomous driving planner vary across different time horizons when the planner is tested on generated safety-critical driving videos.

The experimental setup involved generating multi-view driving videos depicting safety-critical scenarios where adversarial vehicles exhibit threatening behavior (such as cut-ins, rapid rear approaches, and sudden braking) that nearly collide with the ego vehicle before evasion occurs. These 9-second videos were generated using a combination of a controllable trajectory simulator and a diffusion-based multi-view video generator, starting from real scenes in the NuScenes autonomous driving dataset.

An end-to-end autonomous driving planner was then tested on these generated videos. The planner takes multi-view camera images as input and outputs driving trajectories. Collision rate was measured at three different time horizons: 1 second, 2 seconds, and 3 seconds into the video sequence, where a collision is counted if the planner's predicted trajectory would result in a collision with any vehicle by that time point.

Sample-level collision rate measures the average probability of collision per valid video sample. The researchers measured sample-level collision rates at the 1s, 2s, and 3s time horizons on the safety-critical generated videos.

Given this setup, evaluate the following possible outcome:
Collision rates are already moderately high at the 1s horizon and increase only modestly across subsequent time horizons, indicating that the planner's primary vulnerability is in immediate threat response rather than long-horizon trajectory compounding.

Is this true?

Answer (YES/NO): NO